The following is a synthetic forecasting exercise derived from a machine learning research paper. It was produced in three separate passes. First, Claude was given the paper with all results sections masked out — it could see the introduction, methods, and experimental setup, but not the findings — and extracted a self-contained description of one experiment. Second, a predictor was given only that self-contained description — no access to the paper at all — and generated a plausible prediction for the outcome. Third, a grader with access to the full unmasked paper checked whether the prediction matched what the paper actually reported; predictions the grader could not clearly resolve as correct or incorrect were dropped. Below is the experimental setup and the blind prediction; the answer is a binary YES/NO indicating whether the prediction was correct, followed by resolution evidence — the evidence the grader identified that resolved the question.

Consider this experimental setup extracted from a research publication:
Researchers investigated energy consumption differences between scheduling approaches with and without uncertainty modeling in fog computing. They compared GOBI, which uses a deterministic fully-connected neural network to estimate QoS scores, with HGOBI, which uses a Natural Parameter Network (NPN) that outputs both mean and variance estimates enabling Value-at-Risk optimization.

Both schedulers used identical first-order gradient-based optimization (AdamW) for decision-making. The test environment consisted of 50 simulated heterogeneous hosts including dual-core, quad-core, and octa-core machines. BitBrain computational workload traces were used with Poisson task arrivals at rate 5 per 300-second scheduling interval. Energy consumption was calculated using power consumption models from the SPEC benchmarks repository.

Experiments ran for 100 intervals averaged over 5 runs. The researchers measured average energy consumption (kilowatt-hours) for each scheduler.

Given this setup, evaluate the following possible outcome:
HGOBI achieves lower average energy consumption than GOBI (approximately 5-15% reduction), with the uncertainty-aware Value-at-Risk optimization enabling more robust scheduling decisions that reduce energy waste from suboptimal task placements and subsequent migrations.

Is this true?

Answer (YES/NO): NO